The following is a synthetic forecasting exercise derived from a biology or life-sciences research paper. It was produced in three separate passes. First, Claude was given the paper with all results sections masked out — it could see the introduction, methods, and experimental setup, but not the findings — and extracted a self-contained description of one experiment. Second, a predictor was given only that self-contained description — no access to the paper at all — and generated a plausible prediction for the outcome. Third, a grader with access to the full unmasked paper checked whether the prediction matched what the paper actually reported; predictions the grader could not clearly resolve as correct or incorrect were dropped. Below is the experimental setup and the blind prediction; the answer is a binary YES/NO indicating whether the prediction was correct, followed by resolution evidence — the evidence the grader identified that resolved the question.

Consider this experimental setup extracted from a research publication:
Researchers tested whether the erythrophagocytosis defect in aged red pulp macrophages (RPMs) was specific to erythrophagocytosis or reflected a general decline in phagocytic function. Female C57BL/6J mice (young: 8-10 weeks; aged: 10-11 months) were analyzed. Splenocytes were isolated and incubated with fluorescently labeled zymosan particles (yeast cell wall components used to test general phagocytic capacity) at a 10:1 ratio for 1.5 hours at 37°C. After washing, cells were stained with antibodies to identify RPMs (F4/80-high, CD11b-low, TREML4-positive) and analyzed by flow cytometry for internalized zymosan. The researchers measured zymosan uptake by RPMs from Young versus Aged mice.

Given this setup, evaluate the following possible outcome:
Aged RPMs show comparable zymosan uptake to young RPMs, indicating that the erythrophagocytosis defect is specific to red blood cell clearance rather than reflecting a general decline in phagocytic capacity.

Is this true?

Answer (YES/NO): YES